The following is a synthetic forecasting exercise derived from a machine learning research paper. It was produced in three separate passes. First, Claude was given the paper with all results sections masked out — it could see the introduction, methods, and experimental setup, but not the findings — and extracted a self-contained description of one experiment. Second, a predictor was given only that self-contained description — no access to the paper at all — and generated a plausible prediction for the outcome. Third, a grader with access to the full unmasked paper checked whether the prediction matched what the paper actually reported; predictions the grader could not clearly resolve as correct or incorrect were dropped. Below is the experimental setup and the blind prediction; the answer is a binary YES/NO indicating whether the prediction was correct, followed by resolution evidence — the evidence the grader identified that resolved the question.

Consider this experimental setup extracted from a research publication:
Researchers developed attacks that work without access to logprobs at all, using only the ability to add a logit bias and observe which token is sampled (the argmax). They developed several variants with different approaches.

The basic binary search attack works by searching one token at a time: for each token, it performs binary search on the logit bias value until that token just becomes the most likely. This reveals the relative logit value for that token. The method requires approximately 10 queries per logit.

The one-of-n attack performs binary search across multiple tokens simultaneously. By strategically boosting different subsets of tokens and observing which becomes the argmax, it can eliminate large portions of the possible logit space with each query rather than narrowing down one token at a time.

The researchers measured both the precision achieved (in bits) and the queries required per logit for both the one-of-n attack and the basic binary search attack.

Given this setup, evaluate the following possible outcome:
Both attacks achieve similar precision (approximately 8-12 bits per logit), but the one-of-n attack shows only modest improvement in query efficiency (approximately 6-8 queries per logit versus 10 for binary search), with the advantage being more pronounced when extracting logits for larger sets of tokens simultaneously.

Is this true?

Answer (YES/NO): NO